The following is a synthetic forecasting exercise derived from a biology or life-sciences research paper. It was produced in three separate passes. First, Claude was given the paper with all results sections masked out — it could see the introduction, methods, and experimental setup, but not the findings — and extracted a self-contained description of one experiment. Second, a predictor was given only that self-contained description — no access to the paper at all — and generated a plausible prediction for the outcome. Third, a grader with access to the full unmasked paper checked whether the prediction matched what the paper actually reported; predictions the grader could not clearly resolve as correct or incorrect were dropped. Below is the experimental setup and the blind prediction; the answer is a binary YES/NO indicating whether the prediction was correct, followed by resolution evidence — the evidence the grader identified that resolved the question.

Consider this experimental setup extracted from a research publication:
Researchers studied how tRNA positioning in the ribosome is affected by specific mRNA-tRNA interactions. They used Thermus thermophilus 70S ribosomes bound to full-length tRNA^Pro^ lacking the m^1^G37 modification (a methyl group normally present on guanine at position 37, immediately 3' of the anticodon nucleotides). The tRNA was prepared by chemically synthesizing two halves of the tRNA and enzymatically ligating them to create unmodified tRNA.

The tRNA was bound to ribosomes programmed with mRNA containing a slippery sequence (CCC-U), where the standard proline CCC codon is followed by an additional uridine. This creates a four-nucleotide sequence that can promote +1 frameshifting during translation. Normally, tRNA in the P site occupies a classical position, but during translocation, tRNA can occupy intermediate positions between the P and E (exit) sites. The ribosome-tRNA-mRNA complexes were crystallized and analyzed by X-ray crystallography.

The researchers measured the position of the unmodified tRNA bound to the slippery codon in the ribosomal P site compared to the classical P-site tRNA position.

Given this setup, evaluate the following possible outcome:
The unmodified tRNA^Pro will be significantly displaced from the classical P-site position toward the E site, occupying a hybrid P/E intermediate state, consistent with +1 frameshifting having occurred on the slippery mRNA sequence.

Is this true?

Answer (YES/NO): YES